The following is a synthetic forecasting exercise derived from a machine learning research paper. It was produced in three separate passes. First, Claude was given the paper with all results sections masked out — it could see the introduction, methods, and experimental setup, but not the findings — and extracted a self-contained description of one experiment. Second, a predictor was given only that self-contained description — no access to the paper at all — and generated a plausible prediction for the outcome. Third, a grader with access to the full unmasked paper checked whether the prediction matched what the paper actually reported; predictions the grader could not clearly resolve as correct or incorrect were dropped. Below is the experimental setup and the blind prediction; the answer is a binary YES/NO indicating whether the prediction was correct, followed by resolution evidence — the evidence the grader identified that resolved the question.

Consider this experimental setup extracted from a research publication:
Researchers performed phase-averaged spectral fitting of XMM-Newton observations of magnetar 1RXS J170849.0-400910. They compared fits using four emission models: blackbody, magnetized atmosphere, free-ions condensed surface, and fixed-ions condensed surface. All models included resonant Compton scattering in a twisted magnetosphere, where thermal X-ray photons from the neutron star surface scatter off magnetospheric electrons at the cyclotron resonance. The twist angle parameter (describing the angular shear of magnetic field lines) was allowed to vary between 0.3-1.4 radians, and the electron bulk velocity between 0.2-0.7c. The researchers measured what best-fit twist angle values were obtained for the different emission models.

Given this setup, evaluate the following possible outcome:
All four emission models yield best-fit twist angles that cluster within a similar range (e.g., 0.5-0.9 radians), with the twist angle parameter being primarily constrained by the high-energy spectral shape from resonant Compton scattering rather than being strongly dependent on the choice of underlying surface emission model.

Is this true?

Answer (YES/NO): NO